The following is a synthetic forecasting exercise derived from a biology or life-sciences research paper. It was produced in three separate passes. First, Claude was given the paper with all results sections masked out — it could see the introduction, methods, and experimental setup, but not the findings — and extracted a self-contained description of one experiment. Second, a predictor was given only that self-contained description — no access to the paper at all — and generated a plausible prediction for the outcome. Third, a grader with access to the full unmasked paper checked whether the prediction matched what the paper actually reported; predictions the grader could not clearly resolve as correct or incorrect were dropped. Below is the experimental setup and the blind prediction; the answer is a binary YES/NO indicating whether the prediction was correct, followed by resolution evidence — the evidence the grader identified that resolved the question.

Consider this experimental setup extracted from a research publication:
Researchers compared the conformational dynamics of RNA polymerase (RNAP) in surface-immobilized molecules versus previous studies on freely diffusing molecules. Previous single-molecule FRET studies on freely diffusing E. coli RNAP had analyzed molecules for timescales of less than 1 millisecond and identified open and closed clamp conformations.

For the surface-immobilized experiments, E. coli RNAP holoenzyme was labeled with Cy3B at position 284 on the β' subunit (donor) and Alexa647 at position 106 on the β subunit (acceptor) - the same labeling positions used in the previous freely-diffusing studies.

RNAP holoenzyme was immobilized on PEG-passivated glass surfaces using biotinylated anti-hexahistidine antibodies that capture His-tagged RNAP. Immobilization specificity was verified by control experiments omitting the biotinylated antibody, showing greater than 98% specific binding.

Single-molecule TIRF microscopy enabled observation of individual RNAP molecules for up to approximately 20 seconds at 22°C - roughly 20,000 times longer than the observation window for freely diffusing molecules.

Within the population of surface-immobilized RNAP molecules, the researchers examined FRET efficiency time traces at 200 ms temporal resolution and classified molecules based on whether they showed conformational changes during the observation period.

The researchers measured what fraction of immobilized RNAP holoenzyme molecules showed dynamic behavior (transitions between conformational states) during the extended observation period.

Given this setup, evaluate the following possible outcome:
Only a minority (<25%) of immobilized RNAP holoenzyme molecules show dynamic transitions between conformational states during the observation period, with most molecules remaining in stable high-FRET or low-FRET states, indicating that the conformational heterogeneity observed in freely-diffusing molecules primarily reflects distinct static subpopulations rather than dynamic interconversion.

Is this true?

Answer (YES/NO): NO